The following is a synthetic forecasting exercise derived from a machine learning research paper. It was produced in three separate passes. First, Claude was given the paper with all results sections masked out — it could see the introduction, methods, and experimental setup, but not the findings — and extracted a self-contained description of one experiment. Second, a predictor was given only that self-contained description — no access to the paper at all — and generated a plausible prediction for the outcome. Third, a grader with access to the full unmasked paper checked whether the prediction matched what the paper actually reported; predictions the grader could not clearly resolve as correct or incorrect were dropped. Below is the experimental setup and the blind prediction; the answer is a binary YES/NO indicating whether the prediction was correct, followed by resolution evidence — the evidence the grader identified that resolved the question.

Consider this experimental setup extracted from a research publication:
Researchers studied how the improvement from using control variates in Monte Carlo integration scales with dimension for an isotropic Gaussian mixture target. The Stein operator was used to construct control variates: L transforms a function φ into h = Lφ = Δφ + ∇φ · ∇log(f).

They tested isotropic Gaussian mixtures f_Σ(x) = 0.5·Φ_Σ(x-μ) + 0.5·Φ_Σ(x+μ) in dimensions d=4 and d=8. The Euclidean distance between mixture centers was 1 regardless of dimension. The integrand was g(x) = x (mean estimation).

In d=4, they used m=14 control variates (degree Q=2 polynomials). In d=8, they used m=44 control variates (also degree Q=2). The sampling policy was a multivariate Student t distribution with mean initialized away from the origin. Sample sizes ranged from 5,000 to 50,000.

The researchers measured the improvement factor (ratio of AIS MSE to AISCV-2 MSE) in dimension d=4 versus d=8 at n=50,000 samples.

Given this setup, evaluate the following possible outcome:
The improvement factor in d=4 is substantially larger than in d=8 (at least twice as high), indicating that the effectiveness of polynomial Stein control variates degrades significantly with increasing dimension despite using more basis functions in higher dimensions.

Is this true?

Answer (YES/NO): YES